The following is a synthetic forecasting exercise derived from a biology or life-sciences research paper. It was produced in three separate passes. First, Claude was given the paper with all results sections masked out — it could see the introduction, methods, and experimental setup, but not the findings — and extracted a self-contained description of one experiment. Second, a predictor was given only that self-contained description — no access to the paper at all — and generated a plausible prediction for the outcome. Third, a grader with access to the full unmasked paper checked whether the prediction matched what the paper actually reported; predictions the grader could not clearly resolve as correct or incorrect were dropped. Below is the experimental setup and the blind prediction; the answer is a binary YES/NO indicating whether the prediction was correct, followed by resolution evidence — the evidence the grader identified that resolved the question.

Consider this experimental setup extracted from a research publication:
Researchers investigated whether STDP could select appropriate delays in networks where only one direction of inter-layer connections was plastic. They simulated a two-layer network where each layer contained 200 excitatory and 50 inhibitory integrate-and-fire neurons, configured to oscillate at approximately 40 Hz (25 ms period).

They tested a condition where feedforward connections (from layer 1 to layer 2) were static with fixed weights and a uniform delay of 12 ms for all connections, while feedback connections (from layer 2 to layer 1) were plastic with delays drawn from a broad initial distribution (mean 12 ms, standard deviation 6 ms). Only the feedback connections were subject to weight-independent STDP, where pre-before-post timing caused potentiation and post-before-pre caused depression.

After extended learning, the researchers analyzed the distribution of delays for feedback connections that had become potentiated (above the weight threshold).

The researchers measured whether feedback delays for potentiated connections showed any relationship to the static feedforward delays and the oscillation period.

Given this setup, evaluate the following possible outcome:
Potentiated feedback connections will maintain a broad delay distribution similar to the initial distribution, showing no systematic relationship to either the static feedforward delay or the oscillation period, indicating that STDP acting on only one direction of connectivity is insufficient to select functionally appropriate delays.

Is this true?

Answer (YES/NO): NO